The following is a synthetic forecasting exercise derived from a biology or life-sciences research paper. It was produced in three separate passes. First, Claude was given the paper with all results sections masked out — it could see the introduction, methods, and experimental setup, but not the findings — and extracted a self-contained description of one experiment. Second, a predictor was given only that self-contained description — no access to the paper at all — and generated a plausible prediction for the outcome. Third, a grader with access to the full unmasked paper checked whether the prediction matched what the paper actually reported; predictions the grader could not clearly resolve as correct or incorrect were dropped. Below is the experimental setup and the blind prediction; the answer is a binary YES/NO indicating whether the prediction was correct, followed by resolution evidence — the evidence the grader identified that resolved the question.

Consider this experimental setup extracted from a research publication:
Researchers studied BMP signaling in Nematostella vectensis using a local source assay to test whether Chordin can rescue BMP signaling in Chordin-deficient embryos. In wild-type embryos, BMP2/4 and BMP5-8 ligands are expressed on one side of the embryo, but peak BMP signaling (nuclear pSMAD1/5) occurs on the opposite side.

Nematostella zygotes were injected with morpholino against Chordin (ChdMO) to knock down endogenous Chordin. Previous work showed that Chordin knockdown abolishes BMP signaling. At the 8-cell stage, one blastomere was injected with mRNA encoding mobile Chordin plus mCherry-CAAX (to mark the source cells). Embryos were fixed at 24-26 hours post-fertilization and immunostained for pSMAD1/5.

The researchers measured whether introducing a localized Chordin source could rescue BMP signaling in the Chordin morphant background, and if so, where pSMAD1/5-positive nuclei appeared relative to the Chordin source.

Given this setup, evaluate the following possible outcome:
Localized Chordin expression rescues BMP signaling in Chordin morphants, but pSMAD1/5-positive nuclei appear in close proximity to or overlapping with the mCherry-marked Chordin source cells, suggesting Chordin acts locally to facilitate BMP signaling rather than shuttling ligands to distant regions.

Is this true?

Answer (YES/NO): NO